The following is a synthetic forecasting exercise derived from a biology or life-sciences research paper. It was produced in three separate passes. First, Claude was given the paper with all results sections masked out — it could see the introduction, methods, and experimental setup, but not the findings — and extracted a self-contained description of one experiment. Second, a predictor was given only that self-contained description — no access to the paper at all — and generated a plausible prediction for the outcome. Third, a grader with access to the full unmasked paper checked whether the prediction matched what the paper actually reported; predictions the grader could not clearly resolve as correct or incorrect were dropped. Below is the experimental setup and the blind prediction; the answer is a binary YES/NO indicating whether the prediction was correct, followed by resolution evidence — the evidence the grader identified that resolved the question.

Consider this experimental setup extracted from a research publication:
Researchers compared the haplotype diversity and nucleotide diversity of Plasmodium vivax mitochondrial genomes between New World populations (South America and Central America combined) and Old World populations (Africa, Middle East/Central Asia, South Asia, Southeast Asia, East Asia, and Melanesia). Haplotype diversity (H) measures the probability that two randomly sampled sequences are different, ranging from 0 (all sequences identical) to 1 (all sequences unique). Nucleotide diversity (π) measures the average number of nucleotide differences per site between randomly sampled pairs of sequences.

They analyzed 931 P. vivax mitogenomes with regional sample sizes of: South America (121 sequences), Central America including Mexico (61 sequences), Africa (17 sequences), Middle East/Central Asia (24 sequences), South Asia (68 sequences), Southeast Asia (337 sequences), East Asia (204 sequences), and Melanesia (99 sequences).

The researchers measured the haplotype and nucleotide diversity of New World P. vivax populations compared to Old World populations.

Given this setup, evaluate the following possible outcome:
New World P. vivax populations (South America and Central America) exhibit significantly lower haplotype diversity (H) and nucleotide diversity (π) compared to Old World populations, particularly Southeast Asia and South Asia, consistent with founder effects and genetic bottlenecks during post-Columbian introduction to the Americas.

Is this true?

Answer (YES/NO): NO